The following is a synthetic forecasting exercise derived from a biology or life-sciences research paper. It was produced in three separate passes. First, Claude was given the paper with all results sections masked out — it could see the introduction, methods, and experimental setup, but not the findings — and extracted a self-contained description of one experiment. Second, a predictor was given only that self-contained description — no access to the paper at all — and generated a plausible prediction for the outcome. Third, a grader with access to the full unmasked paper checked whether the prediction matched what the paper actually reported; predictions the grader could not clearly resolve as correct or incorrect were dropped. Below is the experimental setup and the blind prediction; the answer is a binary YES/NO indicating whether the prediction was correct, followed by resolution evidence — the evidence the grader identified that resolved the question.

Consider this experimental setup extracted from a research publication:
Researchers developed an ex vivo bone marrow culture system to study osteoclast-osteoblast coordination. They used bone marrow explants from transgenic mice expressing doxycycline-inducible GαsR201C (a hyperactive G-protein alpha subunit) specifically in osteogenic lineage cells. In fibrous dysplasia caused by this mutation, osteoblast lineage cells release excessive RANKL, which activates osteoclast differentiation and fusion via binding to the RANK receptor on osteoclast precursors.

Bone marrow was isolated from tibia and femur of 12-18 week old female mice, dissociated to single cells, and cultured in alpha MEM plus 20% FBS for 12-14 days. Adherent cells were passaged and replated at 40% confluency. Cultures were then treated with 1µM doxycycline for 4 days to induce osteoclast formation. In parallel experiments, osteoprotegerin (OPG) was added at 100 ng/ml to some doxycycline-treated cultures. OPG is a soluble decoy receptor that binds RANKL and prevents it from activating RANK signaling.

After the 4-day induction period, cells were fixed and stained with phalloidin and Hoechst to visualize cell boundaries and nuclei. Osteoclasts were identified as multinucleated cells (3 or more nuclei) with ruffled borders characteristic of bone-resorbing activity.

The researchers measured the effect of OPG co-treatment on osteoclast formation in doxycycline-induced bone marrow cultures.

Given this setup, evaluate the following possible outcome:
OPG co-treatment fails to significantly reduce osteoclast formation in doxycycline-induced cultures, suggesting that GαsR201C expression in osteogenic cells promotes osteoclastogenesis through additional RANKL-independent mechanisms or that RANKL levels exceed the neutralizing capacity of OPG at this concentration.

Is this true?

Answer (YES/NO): NO